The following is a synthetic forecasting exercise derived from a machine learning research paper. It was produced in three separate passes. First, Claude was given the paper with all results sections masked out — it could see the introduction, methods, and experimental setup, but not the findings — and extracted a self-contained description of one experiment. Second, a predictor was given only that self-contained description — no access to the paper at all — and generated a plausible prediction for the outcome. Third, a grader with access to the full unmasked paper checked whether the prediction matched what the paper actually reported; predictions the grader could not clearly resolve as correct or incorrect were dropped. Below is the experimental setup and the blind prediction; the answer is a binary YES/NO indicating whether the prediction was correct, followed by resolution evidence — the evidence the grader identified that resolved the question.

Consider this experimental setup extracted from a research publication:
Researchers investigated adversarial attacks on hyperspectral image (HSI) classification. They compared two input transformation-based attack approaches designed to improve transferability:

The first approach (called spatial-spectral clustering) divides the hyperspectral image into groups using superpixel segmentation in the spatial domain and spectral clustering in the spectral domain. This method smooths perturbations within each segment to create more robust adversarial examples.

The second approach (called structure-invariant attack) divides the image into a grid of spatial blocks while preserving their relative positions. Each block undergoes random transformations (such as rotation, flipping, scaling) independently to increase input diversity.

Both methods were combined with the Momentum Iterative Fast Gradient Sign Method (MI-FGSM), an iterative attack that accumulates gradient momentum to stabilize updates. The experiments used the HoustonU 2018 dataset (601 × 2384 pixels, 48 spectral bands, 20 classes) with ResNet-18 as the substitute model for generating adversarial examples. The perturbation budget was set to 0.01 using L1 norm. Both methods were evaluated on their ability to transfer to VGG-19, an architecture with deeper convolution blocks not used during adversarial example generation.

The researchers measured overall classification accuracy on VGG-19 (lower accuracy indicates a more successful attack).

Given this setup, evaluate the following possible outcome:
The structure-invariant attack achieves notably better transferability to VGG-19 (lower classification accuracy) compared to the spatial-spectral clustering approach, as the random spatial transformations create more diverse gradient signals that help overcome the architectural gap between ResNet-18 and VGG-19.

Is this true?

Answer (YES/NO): YES